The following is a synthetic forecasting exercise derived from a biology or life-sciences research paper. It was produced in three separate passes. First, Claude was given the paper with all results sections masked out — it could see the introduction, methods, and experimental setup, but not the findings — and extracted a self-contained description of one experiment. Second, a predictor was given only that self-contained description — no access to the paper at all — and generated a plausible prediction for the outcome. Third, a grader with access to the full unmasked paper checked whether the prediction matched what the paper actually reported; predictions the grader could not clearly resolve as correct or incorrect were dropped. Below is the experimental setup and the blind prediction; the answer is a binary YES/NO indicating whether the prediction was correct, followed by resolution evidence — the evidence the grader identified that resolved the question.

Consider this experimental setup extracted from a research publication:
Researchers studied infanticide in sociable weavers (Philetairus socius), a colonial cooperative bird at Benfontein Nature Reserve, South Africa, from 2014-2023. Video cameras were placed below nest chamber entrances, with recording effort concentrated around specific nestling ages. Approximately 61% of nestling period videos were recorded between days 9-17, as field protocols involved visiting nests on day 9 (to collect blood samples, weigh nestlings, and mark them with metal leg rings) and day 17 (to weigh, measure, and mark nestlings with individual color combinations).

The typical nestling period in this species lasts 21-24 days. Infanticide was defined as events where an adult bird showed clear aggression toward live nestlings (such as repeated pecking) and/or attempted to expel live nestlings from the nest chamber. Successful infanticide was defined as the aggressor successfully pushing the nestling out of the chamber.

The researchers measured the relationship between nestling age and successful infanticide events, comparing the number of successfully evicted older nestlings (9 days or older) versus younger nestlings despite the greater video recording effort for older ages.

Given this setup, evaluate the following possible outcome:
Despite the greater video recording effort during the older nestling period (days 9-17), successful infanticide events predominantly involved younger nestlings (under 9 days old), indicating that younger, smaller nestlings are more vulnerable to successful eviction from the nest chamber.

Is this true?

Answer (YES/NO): YES